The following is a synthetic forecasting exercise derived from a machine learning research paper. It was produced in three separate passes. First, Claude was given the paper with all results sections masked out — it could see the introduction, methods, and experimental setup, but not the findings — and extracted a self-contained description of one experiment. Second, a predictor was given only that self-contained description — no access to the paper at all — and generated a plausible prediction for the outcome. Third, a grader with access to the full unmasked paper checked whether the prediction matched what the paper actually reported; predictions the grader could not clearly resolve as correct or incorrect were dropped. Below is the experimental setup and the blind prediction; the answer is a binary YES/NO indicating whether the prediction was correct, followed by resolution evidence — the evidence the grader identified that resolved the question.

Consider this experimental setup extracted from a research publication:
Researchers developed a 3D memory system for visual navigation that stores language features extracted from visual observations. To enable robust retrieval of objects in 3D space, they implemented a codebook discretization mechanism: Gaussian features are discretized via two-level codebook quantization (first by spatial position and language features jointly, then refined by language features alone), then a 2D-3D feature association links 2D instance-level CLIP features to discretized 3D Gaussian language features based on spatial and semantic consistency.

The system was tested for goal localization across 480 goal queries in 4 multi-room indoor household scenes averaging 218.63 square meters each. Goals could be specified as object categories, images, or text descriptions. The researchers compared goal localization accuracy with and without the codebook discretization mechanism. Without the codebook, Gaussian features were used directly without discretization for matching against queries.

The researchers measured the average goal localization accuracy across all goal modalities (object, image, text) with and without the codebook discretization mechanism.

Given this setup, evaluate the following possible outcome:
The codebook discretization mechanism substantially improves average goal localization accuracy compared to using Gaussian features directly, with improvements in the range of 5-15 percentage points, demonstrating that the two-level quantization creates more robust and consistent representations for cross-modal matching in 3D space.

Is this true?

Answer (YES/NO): NO